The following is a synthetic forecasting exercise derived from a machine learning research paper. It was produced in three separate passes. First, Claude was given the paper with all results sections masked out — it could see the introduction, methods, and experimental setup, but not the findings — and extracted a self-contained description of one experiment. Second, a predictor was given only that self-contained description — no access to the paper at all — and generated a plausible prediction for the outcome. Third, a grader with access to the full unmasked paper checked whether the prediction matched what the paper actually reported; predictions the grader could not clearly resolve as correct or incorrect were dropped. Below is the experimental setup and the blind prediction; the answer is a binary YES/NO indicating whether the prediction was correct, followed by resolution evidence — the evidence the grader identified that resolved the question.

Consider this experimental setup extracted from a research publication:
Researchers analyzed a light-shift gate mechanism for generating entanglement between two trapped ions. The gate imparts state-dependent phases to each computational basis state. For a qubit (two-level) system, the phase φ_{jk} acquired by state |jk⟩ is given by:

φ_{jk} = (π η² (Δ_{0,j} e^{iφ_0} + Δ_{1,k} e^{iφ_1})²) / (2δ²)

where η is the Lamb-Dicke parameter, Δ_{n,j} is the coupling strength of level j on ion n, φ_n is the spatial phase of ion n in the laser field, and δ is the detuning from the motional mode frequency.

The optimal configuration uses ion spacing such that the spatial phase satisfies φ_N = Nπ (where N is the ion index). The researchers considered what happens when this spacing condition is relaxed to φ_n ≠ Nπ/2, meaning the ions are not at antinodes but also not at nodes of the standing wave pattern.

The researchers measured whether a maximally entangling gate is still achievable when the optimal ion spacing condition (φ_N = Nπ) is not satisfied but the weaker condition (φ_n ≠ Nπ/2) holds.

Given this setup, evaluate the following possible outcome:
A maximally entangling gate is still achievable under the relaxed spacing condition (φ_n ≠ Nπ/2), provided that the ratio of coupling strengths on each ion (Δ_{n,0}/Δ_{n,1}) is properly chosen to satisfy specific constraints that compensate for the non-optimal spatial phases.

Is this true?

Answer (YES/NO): NO